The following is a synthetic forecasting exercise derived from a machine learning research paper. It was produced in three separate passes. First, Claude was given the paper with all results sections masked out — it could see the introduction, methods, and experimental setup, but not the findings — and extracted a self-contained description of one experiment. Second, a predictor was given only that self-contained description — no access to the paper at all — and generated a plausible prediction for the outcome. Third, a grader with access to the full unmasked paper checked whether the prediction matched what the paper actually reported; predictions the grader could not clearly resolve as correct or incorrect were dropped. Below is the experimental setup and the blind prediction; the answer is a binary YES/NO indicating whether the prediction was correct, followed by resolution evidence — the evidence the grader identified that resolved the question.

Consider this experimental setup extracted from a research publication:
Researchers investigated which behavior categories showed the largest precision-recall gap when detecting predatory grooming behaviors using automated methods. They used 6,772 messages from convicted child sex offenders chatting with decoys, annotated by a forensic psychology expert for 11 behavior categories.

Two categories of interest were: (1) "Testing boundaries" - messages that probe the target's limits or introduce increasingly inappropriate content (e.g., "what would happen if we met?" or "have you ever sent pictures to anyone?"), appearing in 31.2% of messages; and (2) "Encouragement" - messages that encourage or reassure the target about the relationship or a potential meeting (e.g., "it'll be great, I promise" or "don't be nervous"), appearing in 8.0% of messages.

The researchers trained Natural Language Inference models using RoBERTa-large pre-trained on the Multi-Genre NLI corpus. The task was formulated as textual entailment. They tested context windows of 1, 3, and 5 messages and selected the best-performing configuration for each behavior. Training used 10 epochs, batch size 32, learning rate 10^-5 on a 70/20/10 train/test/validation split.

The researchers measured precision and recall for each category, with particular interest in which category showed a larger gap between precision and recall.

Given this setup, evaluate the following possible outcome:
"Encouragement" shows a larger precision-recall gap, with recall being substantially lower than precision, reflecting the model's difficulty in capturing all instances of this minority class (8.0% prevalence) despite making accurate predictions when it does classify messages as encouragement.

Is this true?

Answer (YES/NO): YES